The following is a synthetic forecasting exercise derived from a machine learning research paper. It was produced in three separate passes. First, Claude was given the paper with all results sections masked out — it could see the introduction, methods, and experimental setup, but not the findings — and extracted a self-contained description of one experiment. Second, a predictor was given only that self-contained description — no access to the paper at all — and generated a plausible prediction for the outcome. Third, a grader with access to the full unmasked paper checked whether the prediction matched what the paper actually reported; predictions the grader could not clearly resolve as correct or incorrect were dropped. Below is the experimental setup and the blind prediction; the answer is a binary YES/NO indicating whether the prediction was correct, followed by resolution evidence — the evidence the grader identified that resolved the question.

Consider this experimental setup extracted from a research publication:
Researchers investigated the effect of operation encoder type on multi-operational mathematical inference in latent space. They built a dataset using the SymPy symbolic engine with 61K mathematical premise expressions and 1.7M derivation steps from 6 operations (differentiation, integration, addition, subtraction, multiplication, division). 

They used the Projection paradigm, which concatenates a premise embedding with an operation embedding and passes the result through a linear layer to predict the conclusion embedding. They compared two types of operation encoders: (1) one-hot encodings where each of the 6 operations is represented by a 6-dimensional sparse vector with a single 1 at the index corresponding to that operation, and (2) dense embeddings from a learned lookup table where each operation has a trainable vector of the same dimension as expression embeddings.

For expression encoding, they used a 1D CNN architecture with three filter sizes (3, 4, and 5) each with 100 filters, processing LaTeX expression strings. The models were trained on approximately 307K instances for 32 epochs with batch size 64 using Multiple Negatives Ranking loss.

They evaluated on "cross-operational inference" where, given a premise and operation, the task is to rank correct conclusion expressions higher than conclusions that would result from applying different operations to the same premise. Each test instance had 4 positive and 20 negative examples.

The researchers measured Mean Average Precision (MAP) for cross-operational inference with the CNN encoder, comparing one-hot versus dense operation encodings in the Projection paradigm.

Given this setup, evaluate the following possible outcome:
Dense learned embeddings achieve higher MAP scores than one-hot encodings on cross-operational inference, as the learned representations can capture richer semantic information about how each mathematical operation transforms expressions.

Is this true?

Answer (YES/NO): YES